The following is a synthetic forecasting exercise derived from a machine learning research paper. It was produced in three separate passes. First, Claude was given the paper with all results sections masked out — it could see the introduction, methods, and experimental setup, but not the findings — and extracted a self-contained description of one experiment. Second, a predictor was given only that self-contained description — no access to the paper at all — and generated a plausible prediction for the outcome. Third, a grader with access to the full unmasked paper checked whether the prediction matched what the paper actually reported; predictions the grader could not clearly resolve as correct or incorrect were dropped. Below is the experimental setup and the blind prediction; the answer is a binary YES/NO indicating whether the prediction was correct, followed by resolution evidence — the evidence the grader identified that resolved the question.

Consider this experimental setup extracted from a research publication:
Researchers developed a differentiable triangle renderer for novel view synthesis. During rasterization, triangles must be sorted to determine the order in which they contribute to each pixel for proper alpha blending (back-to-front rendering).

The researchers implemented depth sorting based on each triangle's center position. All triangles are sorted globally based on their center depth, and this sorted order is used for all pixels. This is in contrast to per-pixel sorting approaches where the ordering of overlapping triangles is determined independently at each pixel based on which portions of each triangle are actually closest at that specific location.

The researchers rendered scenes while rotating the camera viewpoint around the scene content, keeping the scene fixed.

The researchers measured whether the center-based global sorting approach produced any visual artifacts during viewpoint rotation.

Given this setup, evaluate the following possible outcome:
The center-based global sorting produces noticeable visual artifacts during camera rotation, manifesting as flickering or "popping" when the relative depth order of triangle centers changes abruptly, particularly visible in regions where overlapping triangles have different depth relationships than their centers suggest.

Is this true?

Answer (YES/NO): YES